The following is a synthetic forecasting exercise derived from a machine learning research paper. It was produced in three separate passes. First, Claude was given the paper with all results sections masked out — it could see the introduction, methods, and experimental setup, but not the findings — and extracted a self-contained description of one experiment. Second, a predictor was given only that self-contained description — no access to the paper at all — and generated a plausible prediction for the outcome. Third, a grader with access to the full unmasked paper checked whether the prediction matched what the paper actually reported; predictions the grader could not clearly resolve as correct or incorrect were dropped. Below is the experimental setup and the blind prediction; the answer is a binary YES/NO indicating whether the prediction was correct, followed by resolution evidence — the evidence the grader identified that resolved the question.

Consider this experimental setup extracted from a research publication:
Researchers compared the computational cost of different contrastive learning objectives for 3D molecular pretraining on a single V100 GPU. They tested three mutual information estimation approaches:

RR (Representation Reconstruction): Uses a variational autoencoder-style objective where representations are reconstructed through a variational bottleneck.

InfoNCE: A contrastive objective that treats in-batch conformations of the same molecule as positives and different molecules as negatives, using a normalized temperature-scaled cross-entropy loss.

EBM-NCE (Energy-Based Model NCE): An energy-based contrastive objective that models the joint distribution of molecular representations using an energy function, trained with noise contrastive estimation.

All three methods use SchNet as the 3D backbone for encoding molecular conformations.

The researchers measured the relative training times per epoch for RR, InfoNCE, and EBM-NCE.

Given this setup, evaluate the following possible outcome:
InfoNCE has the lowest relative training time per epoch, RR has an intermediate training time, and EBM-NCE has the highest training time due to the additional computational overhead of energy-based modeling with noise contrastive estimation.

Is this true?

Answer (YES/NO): NO